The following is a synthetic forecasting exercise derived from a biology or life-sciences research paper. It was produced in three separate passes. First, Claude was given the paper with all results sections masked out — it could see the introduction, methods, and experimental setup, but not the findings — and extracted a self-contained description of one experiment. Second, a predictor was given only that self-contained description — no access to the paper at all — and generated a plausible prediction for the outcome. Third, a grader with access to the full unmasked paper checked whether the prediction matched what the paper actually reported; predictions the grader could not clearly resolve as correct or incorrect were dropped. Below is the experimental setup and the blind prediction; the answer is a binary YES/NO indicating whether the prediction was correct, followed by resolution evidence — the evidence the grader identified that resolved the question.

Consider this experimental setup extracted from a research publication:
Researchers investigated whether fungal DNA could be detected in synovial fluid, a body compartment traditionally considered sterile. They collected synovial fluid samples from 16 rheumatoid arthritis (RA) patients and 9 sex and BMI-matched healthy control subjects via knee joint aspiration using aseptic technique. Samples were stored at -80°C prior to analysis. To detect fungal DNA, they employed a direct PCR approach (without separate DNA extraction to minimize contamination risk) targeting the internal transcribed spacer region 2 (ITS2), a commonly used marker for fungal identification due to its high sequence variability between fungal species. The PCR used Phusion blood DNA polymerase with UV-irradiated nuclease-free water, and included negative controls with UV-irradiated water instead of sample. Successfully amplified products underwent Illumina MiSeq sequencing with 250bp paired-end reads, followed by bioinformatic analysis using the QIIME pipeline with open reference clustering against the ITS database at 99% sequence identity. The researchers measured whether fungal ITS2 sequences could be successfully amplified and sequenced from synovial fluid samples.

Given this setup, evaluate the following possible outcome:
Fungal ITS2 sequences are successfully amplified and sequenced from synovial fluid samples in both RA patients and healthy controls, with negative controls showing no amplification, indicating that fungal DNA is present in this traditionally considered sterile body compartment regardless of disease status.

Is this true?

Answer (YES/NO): YES